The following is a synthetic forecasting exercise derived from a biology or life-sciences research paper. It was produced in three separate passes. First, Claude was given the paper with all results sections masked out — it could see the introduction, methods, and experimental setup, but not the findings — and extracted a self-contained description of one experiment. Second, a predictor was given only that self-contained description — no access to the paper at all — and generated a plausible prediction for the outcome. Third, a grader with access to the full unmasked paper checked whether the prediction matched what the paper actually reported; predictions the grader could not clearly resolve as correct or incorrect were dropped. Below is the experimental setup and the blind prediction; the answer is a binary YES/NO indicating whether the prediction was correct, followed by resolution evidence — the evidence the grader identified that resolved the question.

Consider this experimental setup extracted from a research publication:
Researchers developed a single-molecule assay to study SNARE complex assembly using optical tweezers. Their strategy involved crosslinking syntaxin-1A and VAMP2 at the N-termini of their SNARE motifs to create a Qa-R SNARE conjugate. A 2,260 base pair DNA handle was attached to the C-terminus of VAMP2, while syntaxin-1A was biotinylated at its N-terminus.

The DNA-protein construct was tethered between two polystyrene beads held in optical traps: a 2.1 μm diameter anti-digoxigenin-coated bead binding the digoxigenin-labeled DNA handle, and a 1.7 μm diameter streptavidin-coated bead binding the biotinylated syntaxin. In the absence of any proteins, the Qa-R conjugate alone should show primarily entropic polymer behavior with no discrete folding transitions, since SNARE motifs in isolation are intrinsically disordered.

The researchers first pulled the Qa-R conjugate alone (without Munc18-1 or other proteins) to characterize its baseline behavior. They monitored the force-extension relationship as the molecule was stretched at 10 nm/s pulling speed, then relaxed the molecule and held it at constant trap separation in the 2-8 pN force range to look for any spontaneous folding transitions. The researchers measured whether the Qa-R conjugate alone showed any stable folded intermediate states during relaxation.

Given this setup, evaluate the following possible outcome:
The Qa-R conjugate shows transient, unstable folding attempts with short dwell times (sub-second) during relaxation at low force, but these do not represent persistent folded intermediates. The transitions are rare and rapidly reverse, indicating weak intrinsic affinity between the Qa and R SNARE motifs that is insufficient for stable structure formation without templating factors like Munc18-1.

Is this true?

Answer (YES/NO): NO